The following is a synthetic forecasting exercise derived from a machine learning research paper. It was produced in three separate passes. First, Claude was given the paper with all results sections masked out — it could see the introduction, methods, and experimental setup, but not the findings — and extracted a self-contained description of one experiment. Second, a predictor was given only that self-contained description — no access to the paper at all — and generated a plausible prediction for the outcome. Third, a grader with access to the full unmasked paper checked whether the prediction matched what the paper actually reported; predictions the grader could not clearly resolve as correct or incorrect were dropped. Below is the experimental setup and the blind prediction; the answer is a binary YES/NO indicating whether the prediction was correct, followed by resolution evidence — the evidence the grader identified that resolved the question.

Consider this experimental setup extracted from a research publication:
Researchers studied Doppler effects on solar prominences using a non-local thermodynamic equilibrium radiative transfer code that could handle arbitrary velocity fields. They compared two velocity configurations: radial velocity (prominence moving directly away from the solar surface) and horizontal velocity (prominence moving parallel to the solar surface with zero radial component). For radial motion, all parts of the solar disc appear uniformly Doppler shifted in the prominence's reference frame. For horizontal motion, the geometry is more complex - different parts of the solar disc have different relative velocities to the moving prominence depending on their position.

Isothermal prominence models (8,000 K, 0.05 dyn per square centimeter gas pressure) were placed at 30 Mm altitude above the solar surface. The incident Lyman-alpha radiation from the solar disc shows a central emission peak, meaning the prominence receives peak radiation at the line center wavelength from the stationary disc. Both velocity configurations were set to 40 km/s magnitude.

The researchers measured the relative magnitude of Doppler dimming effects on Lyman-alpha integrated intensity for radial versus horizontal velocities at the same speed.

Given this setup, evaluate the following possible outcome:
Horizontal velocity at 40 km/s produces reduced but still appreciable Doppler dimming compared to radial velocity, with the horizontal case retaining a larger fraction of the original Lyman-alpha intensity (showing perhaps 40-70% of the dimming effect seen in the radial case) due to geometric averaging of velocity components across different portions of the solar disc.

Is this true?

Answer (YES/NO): NO